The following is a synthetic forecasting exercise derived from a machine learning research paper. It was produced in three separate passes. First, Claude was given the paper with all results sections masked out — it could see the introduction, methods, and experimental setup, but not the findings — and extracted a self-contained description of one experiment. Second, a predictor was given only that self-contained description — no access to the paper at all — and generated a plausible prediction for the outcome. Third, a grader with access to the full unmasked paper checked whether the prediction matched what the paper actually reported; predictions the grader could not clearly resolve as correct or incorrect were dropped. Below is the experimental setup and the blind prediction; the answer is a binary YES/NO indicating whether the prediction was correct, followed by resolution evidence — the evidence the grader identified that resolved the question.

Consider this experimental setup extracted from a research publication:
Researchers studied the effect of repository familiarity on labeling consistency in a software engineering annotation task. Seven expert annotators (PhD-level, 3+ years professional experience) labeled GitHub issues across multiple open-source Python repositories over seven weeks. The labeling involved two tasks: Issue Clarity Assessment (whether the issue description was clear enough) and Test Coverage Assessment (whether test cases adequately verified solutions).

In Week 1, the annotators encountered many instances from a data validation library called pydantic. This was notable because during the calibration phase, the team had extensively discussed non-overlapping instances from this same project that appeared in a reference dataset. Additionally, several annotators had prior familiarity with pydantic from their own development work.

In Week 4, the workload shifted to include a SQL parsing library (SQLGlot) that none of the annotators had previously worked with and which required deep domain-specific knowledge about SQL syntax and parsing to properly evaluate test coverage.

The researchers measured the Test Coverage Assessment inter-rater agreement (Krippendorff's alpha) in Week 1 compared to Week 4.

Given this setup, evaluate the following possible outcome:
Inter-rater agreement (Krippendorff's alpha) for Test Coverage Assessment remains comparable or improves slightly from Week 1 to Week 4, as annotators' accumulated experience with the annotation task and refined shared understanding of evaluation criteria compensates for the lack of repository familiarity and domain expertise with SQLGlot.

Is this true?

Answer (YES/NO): NO